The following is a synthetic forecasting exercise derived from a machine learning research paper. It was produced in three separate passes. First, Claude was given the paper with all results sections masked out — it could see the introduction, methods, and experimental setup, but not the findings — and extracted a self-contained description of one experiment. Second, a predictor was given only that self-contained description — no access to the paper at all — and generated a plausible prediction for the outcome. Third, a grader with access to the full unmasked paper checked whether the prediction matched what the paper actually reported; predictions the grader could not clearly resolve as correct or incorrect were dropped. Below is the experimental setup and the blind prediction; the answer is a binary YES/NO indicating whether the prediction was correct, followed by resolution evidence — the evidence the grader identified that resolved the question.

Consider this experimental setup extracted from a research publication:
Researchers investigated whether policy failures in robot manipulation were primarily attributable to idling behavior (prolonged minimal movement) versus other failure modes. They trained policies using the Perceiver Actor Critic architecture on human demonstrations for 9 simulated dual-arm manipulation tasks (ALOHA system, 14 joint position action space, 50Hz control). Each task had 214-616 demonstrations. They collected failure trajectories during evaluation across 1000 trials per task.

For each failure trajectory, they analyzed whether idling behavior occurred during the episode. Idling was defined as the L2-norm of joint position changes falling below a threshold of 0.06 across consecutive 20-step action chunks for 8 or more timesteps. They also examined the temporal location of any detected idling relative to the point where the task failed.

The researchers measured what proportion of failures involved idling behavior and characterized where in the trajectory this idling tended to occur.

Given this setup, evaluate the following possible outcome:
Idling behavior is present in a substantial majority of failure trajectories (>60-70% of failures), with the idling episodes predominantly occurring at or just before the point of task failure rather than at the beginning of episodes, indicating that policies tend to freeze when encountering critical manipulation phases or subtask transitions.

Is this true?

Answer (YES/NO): YES